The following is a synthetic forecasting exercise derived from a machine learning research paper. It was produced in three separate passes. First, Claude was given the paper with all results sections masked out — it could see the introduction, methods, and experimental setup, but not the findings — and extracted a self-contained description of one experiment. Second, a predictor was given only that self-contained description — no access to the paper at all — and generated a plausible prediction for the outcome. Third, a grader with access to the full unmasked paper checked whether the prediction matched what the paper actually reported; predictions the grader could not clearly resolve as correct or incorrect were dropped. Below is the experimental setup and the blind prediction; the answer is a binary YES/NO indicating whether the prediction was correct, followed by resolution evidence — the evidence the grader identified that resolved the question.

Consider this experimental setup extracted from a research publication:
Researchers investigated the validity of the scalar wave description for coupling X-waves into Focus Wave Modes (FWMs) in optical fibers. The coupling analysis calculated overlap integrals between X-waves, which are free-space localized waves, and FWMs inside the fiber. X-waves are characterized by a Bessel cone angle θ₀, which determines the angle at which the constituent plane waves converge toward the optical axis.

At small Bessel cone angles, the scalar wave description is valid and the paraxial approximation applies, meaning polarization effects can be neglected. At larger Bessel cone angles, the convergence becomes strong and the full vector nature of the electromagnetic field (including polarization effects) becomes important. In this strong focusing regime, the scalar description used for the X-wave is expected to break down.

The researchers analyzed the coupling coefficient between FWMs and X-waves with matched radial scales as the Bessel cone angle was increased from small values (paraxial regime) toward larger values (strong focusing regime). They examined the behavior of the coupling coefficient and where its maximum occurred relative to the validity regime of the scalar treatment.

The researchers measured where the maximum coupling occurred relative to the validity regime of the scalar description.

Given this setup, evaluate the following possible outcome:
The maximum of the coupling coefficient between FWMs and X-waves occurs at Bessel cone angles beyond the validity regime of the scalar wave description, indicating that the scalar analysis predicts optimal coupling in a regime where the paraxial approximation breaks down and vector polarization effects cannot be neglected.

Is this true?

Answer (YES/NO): YES